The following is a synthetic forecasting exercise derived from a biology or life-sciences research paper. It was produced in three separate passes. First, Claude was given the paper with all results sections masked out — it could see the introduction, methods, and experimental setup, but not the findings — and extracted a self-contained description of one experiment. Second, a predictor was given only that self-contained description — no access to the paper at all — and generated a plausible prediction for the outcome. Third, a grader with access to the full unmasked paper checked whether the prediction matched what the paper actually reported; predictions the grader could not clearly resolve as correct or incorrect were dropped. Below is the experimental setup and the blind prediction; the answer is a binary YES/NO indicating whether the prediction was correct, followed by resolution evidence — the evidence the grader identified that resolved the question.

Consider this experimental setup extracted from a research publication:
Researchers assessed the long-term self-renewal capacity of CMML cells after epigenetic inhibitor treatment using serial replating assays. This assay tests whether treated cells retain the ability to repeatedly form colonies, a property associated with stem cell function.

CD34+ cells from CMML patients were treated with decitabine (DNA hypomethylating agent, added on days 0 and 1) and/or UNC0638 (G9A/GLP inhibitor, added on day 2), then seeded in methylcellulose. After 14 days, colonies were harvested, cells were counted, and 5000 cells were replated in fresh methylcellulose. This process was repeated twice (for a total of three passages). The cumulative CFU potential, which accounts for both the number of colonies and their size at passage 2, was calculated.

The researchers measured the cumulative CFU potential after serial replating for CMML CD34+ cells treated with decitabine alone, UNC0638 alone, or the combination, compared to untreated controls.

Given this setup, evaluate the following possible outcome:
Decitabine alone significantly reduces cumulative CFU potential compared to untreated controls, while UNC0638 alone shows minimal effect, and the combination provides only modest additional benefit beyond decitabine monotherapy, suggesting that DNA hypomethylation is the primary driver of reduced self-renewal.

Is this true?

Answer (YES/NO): NO